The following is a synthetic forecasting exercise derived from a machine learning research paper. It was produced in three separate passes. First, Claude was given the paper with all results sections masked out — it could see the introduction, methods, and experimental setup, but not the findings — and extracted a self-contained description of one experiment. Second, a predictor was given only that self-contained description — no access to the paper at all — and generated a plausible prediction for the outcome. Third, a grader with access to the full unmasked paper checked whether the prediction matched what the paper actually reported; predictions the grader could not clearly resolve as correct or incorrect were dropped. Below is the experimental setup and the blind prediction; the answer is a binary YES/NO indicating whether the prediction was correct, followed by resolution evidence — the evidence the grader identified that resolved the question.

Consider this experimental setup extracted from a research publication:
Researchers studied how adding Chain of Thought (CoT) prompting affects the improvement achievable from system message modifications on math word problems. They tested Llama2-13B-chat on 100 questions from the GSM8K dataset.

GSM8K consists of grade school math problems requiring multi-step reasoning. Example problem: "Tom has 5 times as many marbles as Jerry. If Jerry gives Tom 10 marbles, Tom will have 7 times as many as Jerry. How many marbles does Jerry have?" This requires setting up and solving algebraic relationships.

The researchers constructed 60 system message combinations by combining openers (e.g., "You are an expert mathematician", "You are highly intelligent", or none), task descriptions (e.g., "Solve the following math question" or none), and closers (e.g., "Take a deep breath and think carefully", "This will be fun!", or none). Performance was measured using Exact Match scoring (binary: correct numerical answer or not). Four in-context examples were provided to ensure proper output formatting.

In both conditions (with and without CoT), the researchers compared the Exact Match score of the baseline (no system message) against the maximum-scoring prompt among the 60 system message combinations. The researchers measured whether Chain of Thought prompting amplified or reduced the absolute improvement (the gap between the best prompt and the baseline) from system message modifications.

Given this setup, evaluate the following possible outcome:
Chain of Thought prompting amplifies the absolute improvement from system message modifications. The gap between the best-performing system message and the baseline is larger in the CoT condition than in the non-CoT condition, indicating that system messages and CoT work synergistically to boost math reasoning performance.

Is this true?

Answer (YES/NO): YES